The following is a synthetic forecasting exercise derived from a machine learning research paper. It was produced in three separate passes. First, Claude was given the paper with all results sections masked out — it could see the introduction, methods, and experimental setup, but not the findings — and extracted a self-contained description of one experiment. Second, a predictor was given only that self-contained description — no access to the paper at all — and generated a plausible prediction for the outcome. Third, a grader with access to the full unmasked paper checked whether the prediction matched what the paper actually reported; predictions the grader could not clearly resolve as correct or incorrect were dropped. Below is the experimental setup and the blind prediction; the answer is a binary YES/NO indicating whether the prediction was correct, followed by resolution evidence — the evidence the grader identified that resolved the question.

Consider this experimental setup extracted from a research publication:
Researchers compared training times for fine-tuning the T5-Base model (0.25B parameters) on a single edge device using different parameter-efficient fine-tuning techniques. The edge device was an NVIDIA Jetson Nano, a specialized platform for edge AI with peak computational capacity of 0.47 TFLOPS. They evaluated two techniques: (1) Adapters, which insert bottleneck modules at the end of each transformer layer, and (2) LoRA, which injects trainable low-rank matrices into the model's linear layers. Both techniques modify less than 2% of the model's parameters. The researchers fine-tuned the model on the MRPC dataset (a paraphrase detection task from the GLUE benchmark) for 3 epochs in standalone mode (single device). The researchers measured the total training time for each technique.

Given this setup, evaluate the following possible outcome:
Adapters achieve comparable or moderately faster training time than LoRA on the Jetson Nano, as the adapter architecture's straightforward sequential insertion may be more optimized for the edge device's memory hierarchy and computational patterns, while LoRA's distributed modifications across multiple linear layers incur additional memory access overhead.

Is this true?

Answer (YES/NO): YES